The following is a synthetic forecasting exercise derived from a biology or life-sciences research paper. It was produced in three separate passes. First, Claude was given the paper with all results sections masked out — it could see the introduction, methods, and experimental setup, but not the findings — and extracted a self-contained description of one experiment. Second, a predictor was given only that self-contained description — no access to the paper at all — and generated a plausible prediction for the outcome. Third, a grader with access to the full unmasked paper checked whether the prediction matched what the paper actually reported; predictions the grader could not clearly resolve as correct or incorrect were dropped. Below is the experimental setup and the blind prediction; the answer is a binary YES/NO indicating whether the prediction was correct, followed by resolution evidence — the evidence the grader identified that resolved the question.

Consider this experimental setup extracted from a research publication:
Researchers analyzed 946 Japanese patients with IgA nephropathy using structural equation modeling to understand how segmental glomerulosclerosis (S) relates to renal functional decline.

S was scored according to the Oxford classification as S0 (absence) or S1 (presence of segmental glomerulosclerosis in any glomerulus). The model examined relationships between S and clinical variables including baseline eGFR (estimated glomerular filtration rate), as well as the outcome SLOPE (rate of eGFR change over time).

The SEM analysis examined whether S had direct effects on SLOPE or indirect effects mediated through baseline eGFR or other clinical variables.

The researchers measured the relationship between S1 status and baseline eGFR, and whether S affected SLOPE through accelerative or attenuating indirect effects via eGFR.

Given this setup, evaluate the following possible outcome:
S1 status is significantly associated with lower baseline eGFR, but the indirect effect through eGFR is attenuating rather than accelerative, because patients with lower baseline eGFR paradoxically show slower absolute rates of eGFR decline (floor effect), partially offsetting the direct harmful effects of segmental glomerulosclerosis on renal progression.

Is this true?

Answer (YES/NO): YES